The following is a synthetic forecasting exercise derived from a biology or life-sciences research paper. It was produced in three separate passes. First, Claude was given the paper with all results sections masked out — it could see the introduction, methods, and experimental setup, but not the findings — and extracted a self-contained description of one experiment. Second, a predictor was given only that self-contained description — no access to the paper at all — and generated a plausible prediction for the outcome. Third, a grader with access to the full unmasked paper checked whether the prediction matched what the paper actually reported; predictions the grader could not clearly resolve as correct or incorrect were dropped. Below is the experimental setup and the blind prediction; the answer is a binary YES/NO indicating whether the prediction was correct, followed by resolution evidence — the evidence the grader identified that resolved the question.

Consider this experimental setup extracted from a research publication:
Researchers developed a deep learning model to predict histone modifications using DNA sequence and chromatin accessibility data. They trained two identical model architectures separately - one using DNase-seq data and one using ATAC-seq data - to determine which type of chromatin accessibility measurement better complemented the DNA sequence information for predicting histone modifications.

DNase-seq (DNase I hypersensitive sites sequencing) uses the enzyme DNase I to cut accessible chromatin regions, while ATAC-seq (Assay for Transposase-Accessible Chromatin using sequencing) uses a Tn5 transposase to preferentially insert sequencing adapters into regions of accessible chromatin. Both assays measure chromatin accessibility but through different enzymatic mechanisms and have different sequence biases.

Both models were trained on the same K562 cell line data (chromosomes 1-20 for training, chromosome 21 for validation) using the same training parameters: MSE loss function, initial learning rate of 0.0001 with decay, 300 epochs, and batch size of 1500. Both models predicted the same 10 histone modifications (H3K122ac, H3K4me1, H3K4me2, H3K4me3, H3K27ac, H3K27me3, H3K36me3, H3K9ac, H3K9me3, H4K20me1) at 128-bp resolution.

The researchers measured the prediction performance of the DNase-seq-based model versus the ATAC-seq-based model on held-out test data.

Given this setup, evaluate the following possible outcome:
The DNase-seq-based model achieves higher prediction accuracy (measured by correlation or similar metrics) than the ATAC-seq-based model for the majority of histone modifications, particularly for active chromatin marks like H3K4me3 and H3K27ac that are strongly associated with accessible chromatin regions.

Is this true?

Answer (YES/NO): NO